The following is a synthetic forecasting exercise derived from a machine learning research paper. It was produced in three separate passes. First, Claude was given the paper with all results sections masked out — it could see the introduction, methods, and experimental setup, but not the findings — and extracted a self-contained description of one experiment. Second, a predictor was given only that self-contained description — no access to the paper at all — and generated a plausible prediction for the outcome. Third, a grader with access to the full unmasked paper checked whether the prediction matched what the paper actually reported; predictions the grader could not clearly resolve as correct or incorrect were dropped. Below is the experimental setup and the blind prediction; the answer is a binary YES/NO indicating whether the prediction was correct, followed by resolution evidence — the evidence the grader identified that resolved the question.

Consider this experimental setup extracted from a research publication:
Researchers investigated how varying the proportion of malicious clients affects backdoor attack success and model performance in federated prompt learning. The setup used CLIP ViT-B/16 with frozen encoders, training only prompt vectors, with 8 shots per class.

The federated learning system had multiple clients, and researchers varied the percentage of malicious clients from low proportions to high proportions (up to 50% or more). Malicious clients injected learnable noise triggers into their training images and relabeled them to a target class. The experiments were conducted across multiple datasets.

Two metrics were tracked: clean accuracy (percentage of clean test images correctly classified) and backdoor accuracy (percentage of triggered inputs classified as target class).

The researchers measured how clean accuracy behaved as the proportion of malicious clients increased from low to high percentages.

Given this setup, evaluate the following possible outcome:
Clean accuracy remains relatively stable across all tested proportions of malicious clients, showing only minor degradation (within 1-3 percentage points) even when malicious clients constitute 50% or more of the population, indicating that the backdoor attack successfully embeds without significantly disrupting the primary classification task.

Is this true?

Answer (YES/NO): YES